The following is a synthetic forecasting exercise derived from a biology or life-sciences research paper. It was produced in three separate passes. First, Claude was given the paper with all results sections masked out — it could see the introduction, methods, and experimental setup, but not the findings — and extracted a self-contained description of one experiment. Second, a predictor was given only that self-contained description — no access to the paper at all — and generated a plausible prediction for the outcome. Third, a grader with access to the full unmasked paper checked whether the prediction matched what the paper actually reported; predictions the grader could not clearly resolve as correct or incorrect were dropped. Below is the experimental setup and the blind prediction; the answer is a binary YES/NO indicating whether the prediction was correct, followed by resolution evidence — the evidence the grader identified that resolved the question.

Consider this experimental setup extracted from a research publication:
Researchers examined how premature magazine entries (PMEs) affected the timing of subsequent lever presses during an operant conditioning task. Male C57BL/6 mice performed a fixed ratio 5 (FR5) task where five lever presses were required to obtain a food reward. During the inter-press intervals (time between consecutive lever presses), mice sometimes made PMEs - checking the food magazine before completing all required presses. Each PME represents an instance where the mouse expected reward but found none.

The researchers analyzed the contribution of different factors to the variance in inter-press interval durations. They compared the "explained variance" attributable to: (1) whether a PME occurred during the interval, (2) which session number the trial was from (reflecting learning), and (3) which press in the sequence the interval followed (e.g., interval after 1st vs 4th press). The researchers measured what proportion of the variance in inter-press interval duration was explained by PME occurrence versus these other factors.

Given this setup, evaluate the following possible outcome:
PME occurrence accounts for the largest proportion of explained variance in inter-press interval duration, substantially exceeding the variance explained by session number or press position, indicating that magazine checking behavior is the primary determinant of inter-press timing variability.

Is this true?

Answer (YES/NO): YES